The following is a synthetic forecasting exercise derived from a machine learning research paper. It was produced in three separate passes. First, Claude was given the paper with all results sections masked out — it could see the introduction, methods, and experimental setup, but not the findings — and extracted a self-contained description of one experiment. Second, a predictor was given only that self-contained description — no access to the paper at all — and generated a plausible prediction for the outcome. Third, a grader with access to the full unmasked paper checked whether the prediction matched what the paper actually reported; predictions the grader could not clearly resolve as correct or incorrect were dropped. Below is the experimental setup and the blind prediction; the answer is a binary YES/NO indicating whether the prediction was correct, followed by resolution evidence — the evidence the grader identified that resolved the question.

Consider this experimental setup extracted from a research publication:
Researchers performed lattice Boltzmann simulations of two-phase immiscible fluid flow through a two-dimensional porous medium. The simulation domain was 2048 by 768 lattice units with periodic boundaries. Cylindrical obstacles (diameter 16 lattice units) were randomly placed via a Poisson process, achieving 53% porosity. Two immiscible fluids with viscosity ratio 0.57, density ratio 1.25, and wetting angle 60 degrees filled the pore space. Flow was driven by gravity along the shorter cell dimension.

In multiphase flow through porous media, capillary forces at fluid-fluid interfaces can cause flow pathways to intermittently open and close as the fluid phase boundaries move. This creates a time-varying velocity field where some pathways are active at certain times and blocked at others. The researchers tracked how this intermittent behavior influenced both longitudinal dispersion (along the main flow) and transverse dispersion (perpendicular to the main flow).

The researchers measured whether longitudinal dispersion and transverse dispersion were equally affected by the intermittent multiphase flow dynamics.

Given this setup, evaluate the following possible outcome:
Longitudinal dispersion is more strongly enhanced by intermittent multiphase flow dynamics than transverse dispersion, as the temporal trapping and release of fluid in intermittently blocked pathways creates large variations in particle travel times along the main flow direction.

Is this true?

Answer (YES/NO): NO